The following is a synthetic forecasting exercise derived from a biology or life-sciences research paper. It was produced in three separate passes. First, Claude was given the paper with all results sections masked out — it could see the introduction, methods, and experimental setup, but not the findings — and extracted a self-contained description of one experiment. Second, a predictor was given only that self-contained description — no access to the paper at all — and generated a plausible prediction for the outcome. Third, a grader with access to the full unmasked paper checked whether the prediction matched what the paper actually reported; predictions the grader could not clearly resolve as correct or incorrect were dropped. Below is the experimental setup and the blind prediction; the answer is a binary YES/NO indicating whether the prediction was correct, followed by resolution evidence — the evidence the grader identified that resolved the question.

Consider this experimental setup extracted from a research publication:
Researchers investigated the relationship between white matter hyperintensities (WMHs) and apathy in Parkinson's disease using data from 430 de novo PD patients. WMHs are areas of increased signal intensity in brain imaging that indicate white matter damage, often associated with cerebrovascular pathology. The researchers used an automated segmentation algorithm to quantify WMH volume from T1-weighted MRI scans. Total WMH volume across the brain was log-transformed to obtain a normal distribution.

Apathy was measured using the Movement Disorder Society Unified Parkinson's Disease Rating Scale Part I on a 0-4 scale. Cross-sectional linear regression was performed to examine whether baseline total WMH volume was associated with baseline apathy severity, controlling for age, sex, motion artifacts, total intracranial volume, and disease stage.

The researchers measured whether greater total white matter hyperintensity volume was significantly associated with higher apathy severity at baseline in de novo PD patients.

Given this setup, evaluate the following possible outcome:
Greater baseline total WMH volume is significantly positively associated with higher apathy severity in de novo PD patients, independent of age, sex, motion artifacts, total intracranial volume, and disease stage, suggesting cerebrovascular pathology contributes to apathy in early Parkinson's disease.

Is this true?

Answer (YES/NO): NO